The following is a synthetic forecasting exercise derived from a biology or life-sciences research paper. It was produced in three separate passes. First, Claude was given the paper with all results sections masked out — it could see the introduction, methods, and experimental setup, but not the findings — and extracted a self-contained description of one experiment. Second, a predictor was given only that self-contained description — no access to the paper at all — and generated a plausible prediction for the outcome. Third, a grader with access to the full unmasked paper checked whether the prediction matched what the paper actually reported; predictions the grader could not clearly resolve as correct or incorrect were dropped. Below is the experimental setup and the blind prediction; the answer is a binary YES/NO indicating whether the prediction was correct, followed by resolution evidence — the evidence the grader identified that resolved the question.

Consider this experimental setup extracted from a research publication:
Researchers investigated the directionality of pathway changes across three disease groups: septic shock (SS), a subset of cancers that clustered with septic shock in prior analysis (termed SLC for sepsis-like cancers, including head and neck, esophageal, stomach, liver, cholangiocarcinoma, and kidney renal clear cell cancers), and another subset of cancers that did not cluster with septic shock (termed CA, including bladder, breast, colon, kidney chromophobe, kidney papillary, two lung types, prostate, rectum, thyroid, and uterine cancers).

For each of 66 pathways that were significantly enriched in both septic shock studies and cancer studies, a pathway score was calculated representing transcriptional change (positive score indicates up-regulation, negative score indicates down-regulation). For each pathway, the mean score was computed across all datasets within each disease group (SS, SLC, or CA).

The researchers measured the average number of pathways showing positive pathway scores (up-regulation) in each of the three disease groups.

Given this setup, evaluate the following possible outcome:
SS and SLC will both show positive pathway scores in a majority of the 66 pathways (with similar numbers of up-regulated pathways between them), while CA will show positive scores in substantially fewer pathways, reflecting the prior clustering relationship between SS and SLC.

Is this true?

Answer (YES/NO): YES